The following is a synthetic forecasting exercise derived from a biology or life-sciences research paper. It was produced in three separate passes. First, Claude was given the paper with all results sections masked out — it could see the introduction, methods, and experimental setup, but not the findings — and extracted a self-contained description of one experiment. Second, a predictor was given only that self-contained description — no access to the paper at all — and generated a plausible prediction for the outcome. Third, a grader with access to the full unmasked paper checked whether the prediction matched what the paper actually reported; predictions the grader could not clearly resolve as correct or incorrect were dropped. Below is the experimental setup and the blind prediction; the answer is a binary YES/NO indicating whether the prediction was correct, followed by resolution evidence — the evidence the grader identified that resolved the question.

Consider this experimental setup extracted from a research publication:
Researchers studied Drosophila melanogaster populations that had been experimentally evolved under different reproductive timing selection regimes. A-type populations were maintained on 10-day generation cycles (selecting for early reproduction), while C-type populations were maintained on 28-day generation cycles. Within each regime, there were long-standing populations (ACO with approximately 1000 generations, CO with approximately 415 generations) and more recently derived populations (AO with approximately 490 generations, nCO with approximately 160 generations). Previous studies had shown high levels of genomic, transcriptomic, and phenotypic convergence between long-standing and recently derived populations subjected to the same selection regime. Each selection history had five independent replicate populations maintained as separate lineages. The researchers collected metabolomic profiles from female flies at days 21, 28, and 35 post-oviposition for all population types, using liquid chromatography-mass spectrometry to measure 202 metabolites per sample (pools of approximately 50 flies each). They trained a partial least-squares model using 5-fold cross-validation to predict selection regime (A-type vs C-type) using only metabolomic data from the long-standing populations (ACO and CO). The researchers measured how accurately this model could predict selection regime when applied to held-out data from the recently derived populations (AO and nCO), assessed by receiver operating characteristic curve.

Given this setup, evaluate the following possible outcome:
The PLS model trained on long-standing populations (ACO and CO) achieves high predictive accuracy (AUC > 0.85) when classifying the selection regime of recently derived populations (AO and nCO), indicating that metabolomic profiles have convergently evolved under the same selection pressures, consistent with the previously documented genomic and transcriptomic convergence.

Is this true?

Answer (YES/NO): YES